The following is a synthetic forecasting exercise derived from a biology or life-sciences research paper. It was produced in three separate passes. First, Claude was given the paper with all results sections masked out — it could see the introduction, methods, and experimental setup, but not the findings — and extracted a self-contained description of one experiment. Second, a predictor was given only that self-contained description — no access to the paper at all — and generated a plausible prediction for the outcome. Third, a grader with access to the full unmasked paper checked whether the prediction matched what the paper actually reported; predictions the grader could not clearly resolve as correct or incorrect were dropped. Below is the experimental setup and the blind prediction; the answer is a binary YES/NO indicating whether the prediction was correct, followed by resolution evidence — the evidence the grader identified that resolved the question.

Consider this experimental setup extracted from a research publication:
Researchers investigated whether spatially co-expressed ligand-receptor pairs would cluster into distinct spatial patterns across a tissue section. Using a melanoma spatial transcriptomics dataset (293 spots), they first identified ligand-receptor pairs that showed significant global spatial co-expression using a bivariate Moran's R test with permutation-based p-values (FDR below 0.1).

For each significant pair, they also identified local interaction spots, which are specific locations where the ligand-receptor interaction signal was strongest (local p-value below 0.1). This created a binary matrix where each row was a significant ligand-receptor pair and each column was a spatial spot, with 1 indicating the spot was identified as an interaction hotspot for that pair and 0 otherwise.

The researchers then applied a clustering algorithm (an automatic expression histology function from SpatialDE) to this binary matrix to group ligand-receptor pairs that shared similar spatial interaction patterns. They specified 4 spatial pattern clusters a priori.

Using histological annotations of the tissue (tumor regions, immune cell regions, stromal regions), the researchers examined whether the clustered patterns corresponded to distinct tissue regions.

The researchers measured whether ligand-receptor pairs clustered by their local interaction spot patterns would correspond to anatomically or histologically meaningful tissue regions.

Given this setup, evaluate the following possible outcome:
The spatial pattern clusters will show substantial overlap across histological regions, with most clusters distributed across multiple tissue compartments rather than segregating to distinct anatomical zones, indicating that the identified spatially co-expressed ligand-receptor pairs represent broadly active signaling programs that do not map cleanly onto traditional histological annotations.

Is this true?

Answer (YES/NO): NO